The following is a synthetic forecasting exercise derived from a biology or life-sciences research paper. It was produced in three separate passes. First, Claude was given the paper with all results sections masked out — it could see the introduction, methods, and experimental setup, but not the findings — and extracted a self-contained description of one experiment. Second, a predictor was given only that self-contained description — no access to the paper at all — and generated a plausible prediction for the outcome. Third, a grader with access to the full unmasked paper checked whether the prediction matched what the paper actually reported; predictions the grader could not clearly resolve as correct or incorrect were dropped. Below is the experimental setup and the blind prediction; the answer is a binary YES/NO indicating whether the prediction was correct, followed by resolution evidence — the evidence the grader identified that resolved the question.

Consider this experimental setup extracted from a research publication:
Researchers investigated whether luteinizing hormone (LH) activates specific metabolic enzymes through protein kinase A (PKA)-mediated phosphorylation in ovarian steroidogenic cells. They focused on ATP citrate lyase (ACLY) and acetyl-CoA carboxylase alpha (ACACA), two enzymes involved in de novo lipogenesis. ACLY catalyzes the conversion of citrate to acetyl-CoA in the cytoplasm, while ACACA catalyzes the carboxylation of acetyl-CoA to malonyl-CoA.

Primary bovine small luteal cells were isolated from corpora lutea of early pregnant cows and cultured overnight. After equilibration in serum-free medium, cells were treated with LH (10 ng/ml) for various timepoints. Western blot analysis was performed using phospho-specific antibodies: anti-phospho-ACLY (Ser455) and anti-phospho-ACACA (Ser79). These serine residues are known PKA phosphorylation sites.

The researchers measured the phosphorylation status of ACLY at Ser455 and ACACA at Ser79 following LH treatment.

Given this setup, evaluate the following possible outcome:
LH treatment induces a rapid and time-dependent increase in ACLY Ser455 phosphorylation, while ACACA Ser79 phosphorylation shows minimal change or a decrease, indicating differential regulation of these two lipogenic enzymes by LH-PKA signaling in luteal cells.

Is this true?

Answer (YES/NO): YES